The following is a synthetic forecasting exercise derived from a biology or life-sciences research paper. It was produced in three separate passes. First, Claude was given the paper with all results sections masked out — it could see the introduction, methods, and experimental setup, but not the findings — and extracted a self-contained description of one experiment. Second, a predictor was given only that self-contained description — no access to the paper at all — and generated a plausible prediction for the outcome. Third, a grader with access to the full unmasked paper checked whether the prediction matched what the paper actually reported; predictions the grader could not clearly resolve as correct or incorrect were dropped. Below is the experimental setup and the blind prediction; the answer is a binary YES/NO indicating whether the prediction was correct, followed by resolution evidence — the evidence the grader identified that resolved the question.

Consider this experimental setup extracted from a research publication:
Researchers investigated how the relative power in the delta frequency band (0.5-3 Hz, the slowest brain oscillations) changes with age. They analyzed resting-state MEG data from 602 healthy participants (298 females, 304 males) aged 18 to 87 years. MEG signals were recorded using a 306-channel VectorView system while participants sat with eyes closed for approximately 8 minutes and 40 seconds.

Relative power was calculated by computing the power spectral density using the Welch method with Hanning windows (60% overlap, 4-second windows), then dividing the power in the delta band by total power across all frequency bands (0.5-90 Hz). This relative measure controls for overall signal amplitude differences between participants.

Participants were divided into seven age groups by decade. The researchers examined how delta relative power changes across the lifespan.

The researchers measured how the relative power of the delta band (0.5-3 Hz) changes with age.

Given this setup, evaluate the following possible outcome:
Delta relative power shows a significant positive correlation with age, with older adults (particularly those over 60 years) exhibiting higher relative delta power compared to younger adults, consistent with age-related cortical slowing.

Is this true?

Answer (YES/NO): NO